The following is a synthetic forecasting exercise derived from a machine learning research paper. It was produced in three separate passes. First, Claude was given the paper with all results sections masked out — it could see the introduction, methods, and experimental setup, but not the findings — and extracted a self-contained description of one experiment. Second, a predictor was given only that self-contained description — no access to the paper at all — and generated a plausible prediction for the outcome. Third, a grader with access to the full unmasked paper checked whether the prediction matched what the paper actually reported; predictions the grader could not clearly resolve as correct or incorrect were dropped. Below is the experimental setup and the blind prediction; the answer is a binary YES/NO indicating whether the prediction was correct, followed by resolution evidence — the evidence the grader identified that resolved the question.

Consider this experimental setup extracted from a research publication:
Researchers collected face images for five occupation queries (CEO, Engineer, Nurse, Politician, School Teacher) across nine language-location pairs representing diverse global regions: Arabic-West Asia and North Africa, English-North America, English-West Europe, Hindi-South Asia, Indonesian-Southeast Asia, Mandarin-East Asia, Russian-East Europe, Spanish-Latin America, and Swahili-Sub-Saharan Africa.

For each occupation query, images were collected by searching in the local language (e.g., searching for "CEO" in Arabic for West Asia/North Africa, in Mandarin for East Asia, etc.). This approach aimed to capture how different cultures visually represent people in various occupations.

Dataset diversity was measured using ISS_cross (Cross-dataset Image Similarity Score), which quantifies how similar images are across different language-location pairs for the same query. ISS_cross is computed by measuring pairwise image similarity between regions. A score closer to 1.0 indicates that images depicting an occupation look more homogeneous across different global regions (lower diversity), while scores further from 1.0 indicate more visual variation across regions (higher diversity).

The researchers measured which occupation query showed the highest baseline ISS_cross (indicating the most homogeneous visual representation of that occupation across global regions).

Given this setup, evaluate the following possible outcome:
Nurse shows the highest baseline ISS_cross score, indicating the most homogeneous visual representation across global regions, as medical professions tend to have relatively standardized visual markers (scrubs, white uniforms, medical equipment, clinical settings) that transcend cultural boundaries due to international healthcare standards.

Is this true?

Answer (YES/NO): NO